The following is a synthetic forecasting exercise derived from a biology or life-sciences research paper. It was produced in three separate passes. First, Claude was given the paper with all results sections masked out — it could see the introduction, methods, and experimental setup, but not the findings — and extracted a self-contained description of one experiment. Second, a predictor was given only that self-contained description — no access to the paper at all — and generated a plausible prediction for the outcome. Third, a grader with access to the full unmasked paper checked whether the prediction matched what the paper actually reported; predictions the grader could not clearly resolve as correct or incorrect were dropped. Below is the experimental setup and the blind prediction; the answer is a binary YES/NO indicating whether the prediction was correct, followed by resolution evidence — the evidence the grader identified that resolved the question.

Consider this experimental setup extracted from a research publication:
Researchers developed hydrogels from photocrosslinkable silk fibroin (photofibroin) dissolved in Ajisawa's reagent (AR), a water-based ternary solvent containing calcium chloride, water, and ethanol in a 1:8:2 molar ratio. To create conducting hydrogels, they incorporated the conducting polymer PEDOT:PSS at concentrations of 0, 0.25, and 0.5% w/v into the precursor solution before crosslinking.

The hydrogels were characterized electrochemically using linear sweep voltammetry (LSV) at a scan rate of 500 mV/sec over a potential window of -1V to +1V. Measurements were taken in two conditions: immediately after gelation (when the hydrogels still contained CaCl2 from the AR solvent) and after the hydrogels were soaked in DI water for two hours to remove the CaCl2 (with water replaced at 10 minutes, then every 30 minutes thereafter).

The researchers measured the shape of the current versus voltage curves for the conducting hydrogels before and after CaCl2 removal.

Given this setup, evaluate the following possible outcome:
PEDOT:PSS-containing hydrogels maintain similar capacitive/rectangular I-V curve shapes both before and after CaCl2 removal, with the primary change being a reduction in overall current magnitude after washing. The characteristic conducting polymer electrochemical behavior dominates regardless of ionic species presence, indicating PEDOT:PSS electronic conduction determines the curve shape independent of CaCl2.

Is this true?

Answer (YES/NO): NO